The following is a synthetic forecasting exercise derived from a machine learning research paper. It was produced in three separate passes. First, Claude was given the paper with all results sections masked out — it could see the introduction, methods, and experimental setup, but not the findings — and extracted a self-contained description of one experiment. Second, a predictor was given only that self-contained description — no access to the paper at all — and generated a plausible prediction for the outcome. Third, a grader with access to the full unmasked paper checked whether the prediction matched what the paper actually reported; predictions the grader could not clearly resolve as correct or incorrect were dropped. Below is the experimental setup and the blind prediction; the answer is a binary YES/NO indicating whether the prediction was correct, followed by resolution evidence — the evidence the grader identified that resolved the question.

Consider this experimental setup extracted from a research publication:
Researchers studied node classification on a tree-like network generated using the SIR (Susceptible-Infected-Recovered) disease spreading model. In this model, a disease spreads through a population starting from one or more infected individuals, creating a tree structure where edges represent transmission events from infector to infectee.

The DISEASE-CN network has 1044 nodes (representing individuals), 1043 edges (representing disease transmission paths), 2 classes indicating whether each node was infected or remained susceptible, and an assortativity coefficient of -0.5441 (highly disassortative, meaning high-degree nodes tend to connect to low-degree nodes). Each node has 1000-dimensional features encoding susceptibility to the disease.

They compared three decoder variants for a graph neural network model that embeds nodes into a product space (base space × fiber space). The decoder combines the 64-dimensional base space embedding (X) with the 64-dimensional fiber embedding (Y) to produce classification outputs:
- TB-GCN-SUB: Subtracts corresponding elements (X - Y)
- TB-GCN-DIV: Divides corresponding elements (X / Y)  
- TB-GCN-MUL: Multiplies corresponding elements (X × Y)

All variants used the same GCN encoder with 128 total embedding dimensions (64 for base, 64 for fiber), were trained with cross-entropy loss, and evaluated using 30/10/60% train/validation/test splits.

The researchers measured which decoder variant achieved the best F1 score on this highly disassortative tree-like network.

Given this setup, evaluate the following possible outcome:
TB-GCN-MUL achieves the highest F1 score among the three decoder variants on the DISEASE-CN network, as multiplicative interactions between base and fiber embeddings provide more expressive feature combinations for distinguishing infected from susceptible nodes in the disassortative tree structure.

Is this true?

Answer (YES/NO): NO